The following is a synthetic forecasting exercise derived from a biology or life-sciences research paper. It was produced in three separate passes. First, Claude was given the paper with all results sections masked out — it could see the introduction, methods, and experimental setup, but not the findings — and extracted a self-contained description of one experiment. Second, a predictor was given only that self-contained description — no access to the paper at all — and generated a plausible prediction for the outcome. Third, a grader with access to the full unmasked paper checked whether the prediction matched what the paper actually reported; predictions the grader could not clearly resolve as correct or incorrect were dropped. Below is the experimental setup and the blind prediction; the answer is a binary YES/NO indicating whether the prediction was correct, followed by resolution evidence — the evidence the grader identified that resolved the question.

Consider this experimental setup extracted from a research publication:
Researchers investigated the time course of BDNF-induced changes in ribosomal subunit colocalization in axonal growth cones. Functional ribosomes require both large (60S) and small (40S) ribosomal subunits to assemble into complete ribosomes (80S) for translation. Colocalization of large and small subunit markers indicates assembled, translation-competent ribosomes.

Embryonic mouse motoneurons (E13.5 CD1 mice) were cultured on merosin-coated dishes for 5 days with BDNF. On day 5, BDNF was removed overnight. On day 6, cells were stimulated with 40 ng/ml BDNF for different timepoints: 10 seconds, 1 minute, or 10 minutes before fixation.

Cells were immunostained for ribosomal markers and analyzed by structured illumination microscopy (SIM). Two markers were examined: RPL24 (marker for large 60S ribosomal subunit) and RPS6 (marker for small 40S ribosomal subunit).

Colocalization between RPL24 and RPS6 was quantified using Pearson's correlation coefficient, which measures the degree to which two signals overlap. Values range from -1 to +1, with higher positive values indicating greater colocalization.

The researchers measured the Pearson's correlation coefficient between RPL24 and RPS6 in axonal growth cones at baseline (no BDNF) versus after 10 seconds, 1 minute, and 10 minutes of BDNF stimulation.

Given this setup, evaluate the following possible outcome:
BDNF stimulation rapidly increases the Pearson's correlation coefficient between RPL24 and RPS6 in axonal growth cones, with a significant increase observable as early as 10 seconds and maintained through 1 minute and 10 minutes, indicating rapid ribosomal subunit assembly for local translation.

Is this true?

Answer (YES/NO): NO